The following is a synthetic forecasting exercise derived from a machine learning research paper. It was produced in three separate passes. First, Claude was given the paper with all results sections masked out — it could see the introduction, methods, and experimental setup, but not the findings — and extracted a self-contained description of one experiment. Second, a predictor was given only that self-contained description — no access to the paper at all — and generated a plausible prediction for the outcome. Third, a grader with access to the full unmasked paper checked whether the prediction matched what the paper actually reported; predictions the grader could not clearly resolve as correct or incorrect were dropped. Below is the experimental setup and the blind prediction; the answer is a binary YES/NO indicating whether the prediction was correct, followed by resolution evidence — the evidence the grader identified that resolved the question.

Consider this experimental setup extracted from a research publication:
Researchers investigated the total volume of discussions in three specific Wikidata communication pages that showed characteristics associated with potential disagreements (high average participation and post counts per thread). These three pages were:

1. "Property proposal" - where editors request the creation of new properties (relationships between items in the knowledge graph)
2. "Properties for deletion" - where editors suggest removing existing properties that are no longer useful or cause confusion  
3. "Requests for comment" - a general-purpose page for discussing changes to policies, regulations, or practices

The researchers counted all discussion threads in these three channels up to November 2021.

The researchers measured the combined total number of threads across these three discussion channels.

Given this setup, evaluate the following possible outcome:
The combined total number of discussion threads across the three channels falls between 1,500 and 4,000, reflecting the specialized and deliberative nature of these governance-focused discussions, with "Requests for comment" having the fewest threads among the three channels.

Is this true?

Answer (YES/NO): NO